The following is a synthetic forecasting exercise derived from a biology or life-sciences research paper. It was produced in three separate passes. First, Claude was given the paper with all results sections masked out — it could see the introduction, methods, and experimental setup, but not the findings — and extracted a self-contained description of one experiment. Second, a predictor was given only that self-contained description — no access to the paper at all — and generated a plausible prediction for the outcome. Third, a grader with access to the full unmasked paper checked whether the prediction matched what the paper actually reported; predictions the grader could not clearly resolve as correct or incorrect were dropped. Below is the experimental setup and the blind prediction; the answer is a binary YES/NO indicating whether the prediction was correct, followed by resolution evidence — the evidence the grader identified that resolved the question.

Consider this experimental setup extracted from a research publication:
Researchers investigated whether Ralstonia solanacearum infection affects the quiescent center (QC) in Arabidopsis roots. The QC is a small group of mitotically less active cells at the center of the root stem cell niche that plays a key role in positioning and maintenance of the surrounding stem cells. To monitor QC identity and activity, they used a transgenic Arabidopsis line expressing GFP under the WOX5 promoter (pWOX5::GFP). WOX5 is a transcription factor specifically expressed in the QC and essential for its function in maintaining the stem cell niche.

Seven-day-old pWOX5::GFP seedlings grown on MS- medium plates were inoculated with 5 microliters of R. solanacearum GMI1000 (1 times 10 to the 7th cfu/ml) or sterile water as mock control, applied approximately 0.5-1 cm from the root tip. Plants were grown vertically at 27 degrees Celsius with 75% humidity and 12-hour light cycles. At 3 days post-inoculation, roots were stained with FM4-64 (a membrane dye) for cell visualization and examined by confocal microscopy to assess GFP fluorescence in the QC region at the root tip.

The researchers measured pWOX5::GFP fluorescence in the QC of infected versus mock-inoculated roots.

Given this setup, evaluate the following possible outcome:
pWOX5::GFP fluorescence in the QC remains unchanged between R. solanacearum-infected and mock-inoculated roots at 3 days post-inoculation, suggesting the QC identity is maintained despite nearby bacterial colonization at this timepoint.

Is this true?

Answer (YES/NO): NO